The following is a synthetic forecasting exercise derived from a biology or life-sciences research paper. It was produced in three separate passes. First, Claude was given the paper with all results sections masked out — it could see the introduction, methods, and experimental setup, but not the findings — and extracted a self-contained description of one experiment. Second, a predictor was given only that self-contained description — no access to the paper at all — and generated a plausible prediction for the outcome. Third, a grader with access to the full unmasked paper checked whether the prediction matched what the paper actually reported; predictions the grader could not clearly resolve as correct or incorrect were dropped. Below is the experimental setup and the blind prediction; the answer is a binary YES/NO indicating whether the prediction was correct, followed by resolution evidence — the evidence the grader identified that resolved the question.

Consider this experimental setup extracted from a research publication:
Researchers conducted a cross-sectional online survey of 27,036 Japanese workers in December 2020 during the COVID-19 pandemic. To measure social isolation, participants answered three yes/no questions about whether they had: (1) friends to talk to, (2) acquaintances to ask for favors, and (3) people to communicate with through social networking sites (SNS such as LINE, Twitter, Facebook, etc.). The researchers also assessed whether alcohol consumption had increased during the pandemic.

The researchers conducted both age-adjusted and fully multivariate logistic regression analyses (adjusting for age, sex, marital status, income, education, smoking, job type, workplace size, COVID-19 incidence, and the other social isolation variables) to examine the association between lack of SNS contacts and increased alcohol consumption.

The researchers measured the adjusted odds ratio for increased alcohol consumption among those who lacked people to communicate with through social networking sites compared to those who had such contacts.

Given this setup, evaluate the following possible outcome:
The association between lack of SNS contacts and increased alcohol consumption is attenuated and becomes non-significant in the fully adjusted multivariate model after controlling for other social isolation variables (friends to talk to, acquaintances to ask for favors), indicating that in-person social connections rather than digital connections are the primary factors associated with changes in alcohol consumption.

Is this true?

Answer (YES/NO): NO